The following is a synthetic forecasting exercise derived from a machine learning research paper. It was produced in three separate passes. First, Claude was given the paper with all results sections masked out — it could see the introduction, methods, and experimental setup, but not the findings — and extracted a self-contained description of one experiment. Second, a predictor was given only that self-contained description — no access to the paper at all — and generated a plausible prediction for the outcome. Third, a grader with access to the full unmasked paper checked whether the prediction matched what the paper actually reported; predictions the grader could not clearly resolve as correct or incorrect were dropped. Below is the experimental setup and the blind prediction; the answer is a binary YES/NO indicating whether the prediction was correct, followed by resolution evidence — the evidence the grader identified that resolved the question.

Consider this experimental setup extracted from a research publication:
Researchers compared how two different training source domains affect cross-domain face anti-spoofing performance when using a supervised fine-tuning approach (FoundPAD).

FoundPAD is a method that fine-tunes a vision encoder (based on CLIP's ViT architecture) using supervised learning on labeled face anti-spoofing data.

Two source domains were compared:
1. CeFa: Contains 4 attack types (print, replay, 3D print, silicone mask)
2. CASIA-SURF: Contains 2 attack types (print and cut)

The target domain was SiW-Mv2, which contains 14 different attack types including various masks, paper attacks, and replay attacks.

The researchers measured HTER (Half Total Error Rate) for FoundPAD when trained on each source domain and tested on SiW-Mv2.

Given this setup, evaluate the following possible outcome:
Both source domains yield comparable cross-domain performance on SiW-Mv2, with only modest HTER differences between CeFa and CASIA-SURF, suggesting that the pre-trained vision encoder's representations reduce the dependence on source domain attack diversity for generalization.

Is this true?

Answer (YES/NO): NO